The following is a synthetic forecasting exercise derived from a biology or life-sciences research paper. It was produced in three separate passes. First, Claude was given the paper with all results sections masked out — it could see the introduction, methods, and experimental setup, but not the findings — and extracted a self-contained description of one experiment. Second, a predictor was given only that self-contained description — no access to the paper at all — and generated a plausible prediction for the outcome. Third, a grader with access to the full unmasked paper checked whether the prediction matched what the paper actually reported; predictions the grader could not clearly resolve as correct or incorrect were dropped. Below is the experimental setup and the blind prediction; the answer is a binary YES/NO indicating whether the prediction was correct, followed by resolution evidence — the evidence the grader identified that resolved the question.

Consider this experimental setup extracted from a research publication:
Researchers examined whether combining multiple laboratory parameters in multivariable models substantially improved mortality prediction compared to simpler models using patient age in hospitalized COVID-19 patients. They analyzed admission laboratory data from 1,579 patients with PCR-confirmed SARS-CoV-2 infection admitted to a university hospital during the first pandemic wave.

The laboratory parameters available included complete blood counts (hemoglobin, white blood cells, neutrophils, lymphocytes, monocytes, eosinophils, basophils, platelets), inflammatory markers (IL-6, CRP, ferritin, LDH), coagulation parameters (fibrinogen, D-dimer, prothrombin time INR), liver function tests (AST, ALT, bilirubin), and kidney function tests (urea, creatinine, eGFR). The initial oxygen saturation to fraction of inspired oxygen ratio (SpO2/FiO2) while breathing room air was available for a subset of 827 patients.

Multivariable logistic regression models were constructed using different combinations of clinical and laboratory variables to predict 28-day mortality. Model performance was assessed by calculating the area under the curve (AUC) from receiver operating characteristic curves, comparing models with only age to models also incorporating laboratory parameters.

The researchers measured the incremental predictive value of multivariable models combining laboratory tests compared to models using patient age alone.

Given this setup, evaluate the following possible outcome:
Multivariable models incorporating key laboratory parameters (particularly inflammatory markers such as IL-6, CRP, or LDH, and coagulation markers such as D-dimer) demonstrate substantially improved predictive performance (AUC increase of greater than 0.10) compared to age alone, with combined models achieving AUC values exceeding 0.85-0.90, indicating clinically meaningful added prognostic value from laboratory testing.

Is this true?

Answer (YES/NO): NO